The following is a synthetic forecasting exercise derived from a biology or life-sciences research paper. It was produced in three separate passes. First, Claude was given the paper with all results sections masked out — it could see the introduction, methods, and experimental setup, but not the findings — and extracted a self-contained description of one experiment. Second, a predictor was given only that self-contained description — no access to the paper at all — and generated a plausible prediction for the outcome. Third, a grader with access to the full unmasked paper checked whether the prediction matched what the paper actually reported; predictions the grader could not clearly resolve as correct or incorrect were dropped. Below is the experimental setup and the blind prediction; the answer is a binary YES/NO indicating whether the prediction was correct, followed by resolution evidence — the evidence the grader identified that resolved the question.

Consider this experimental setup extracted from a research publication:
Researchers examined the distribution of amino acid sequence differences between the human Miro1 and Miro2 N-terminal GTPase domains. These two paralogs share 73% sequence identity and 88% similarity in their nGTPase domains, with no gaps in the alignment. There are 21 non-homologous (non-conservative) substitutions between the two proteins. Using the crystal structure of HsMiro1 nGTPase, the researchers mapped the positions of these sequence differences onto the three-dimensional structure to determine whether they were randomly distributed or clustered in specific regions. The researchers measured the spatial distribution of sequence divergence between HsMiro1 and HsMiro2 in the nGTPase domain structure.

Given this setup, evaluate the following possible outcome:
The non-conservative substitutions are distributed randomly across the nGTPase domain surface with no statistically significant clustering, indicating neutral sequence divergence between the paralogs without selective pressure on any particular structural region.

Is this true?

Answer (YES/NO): NO